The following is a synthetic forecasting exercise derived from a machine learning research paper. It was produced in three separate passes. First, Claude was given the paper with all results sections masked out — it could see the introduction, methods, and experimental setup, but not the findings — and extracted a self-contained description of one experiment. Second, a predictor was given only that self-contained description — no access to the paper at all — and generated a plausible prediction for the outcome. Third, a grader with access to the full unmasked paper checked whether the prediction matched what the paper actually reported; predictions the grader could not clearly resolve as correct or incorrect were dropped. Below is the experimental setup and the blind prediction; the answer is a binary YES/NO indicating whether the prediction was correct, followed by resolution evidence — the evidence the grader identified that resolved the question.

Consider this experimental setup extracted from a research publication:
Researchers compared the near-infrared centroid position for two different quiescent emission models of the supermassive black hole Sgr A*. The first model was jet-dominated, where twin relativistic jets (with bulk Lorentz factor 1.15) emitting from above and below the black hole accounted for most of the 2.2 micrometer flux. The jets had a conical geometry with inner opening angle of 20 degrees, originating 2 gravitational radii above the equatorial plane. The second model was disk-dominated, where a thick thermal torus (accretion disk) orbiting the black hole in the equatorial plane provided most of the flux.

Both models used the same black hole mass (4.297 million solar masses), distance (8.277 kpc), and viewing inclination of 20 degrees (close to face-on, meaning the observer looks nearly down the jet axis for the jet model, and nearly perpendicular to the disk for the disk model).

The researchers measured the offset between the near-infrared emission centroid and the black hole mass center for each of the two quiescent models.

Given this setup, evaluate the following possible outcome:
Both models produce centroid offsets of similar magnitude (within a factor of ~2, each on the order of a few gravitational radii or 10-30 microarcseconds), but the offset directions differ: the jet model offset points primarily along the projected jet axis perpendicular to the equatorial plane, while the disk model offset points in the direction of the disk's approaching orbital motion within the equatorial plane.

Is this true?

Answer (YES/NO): NO